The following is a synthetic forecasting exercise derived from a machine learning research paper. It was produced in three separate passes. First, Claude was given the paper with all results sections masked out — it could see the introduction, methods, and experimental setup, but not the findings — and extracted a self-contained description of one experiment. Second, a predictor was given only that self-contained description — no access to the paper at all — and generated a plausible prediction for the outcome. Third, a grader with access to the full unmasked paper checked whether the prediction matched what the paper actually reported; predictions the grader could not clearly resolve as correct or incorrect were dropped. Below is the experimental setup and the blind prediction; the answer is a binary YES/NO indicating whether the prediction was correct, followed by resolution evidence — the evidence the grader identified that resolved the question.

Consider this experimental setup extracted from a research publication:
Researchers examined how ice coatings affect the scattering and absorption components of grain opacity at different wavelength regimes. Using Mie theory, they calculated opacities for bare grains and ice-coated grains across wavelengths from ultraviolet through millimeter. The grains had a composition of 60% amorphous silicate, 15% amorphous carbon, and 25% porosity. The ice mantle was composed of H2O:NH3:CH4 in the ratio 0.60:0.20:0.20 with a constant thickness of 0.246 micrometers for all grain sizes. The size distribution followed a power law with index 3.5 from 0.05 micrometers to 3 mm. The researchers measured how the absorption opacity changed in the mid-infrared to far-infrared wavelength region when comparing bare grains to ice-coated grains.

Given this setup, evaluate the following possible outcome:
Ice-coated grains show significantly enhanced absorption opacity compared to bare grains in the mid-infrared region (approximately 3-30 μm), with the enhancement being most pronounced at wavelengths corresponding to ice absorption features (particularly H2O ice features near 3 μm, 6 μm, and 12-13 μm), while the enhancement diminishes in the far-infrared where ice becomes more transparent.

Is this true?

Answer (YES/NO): NO